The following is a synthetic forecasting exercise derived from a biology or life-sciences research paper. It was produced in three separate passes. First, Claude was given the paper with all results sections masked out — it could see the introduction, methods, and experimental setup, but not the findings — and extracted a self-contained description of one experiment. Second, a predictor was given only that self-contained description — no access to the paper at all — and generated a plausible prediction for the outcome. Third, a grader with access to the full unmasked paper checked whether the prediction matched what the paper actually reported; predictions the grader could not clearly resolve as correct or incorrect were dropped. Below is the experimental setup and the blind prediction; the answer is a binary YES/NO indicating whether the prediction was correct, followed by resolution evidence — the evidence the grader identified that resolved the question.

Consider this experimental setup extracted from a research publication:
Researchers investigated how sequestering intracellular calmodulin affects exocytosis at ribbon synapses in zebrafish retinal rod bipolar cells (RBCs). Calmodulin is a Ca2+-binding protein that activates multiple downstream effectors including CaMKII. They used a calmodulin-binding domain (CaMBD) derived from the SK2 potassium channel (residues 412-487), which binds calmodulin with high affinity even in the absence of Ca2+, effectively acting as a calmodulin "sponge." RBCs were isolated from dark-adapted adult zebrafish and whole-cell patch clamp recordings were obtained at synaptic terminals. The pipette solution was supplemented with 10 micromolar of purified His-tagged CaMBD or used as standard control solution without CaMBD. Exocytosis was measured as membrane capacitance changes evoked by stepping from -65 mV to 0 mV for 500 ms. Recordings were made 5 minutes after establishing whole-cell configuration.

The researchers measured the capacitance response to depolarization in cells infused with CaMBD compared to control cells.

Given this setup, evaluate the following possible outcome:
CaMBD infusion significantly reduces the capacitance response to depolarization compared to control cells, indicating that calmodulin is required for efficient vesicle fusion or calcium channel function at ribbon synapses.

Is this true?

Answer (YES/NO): YES